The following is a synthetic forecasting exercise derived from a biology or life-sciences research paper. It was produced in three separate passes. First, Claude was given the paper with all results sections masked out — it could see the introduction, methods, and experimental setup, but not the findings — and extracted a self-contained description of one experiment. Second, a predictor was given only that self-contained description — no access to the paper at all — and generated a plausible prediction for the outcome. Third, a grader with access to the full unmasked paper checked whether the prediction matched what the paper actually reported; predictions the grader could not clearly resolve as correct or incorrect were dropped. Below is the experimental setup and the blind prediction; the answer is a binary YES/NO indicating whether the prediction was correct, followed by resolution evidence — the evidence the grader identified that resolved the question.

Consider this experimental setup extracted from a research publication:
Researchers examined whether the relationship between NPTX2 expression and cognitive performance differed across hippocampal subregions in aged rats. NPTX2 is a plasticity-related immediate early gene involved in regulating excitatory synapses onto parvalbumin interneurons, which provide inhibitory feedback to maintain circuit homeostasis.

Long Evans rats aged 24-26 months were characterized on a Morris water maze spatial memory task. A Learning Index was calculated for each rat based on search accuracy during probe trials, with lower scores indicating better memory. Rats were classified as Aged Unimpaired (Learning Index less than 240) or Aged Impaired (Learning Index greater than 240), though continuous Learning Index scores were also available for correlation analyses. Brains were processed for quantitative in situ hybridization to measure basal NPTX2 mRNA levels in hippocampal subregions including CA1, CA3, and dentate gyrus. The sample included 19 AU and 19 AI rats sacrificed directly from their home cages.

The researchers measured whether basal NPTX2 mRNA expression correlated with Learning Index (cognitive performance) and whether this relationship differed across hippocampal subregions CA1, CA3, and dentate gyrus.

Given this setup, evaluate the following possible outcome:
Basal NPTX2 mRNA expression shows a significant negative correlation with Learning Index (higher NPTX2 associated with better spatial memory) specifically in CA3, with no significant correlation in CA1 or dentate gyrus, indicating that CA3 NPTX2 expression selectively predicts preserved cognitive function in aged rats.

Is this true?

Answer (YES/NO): NO